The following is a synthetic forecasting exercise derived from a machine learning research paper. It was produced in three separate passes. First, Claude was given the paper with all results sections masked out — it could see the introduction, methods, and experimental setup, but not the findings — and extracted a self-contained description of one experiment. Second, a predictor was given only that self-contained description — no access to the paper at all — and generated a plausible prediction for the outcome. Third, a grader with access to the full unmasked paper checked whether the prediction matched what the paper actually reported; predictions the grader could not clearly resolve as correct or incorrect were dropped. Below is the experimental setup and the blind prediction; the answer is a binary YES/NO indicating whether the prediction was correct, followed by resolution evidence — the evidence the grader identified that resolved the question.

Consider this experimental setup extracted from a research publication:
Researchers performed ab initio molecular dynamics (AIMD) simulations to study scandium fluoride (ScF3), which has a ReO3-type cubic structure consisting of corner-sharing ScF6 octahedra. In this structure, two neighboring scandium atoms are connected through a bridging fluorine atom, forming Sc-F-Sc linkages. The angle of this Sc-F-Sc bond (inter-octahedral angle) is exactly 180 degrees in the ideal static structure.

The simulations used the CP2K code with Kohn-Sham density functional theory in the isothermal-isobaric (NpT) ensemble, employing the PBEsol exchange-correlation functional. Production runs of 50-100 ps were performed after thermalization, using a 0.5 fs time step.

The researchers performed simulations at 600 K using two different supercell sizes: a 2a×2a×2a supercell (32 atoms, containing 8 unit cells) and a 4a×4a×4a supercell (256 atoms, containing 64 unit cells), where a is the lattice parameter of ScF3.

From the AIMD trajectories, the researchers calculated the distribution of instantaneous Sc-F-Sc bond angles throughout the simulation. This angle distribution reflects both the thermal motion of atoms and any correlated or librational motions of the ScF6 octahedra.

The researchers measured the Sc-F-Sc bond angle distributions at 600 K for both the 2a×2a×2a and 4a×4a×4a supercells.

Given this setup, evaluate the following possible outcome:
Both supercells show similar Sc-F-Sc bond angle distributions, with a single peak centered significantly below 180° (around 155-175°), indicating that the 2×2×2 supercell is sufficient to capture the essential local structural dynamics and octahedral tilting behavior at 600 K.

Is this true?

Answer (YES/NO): NO